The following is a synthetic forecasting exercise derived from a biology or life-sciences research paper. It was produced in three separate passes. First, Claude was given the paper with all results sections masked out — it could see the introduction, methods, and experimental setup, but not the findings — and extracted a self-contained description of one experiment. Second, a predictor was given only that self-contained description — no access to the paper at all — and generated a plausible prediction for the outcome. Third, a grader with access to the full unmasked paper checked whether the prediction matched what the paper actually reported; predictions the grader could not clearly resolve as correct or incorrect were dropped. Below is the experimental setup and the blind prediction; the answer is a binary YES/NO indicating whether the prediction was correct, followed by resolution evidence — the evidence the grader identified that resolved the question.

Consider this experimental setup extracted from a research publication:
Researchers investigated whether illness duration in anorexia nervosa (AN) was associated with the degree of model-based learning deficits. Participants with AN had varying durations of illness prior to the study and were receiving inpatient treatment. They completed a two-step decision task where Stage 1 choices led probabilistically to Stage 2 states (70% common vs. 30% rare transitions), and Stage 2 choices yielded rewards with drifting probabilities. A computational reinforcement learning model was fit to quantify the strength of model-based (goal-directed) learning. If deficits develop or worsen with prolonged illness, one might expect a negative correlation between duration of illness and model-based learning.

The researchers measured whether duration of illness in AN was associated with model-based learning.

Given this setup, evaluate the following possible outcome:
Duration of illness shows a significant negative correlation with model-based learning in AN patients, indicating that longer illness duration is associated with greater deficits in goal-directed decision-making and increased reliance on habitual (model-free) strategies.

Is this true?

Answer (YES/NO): NO